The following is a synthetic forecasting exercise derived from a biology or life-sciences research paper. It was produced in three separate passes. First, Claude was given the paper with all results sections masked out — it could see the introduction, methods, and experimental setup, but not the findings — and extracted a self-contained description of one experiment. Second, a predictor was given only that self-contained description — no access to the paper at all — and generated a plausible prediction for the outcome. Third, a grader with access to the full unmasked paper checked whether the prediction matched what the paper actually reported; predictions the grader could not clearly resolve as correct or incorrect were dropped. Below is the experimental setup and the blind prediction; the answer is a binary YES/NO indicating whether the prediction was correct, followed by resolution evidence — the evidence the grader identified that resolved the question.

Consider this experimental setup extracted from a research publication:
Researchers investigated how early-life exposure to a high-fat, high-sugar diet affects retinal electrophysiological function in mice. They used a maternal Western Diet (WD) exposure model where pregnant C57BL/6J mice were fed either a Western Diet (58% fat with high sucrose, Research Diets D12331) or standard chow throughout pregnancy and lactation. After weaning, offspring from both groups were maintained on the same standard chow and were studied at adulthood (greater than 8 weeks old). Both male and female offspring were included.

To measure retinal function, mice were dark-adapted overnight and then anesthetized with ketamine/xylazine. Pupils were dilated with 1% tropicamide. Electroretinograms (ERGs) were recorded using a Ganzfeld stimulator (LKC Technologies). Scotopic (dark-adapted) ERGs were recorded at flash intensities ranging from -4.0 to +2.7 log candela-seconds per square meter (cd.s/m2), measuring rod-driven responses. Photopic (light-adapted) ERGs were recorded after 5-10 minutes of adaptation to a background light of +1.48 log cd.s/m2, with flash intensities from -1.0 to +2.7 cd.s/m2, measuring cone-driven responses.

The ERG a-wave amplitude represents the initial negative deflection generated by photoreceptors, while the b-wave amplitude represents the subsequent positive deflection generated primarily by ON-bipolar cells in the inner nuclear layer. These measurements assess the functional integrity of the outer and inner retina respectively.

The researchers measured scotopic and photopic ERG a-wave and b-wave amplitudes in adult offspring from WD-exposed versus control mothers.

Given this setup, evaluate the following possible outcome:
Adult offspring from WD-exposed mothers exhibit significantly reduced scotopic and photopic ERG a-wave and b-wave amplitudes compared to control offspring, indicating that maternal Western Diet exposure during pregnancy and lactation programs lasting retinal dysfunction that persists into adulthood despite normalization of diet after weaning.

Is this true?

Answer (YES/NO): NO